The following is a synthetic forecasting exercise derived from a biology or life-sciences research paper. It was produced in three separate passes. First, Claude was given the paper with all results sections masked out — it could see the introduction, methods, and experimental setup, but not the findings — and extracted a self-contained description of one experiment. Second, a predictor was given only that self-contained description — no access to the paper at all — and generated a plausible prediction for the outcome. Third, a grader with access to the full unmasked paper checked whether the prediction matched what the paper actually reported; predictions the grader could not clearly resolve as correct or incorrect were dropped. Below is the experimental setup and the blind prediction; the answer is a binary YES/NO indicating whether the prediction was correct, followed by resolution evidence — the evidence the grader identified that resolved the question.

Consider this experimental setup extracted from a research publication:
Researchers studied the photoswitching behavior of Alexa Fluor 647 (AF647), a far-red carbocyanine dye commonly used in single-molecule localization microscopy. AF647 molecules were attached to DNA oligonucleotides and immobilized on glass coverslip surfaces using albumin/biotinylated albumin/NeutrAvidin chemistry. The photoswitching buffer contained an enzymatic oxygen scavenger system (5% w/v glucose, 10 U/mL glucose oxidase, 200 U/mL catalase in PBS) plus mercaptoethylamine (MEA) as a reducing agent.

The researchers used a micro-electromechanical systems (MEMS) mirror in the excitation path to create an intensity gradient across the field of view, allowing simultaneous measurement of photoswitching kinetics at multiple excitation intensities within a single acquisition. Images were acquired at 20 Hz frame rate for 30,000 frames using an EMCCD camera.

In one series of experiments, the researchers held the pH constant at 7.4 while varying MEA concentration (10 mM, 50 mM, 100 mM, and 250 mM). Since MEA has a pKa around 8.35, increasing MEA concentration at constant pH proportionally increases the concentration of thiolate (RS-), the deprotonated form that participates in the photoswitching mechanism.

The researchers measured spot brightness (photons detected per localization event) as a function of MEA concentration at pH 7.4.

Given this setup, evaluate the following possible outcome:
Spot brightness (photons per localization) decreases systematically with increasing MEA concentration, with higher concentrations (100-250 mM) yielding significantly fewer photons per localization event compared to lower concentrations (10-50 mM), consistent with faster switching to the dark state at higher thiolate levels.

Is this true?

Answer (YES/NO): YES